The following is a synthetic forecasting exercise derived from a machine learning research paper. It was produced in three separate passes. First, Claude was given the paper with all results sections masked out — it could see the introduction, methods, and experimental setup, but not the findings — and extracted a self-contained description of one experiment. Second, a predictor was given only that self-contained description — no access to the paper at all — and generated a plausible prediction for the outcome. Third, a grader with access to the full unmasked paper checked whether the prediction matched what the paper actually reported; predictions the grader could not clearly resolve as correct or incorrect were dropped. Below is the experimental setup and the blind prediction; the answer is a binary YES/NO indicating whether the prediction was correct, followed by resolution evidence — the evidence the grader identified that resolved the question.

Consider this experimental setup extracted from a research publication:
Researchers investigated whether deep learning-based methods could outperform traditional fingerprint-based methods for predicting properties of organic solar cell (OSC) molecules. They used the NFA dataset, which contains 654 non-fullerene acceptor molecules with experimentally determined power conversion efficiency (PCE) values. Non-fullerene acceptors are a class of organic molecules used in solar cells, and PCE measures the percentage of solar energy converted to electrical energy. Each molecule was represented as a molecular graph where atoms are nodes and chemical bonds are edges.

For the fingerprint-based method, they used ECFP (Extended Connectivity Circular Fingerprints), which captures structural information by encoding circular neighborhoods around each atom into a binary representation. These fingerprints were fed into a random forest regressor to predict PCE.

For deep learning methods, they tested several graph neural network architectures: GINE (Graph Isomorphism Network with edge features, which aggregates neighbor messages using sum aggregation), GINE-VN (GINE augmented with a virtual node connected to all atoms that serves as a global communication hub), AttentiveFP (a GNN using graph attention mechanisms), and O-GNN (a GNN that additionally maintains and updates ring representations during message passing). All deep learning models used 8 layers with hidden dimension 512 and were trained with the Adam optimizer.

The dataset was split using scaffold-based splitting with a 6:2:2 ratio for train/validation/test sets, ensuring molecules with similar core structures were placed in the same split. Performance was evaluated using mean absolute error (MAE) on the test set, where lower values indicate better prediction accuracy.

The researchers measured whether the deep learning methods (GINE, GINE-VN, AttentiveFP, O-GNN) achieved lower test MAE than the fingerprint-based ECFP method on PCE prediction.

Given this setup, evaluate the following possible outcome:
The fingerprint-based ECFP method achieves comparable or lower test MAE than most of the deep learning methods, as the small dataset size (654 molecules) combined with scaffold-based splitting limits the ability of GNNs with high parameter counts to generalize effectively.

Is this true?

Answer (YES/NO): YES